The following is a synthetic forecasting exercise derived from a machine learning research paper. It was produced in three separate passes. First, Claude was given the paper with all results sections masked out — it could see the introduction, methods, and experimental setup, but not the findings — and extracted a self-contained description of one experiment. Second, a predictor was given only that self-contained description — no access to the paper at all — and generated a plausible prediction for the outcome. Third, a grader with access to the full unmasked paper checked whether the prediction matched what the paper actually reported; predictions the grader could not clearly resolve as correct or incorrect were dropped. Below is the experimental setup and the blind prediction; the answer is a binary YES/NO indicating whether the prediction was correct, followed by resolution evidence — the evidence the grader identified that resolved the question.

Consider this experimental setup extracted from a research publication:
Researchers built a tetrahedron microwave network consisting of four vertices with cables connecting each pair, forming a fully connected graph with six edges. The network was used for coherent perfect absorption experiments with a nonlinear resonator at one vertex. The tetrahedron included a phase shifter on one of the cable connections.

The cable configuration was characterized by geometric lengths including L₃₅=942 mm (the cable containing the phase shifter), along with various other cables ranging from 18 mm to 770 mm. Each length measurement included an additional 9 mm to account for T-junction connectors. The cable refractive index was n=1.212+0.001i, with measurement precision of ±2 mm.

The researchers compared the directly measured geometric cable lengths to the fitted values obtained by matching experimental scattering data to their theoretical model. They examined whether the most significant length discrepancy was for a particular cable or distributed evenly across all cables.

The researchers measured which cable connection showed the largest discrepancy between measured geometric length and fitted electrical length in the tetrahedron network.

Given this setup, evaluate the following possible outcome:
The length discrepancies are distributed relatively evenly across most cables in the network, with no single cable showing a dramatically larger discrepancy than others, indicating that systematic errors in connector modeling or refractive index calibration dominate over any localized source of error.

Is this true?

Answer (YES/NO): NO